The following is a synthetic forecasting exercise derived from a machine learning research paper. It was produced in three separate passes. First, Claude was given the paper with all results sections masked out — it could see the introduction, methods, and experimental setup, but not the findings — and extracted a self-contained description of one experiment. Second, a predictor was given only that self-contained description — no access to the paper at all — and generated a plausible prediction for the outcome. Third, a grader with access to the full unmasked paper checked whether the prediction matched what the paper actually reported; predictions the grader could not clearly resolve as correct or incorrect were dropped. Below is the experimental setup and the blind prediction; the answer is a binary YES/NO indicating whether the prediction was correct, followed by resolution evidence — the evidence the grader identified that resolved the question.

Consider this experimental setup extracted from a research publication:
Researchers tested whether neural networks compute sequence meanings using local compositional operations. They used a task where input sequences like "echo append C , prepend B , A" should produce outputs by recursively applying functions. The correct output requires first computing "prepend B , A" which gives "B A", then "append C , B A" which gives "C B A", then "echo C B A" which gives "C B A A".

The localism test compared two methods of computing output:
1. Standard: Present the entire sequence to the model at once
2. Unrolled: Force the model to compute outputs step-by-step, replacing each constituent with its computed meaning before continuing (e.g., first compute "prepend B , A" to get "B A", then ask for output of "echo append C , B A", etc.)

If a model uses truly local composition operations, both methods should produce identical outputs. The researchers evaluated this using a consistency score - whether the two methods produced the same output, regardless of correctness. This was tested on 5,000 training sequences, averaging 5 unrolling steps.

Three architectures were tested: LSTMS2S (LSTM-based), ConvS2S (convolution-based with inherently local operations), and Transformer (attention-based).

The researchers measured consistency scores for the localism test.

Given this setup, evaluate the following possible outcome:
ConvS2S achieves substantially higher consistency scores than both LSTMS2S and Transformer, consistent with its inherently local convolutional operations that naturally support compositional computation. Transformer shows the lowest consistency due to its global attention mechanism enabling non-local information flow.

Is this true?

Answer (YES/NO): NO